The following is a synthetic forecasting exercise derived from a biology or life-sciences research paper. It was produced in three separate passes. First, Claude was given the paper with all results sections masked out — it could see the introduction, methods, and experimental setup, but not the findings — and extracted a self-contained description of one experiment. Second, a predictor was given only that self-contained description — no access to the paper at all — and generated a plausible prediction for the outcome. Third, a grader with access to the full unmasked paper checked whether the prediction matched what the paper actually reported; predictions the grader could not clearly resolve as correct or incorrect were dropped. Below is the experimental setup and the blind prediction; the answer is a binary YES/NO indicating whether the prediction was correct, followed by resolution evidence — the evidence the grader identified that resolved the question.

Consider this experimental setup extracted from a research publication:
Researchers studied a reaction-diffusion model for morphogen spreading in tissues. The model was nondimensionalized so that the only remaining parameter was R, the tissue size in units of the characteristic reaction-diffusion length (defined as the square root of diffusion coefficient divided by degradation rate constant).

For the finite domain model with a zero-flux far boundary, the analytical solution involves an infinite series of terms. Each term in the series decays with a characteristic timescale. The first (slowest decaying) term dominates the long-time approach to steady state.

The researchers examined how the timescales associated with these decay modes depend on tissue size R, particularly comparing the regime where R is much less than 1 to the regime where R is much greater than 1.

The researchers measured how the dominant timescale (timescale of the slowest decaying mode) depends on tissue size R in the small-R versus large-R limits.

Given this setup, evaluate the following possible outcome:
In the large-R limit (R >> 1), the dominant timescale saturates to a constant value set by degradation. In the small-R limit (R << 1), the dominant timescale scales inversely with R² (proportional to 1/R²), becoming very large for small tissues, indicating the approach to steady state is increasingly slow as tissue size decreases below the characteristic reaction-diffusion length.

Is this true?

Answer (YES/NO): NO